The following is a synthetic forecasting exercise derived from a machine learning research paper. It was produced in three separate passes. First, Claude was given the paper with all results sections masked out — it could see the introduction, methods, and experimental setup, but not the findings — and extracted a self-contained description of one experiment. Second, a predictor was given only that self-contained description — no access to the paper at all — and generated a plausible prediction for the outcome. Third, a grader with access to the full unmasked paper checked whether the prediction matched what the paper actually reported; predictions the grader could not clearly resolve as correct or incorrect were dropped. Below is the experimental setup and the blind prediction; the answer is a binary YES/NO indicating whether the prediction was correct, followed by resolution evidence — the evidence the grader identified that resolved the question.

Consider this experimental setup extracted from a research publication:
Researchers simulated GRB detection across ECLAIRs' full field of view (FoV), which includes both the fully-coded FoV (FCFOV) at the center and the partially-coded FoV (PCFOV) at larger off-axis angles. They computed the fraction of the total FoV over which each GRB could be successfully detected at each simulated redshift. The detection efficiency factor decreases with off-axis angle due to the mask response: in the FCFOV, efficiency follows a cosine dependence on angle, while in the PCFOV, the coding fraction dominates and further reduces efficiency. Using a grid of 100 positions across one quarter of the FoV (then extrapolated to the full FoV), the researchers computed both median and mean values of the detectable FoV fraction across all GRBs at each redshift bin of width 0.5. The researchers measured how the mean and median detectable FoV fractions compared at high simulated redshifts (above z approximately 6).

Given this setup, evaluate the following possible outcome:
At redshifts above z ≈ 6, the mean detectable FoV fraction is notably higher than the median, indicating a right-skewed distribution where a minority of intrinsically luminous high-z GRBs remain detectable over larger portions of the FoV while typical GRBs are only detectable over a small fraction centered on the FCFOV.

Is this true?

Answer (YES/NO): YES